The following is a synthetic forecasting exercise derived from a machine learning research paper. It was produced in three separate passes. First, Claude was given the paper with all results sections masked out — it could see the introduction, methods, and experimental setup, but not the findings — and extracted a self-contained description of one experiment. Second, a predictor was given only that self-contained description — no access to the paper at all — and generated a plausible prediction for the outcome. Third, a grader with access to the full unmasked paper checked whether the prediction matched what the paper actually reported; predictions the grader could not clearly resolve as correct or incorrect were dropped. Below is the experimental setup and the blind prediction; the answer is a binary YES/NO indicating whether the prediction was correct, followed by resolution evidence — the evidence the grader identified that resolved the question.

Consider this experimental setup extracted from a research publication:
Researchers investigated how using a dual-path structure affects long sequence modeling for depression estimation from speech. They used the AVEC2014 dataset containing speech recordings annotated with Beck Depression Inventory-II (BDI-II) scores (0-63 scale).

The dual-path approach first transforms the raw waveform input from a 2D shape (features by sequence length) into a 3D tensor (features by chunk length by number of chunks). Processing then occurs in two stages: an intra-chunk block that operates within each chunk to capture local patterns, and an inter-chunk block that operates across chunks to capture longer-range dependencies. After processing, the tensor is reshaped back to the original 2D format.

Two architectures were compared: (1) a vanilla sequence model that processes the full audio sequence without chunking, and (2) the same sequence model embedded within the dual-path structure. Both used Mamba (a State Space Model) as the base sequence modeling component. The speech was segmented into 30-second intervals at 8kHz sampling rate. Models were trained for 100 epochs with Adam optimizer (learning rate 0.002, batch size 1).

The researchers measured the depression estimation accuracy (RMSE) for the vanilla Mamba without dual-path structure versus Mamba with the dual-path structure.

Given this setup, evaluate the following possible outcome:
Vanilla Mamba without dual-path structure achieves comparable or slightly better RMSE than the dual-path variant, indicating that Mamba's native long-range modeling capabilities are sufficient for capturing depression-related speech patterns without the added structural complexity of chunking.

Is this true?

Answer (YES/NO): NO